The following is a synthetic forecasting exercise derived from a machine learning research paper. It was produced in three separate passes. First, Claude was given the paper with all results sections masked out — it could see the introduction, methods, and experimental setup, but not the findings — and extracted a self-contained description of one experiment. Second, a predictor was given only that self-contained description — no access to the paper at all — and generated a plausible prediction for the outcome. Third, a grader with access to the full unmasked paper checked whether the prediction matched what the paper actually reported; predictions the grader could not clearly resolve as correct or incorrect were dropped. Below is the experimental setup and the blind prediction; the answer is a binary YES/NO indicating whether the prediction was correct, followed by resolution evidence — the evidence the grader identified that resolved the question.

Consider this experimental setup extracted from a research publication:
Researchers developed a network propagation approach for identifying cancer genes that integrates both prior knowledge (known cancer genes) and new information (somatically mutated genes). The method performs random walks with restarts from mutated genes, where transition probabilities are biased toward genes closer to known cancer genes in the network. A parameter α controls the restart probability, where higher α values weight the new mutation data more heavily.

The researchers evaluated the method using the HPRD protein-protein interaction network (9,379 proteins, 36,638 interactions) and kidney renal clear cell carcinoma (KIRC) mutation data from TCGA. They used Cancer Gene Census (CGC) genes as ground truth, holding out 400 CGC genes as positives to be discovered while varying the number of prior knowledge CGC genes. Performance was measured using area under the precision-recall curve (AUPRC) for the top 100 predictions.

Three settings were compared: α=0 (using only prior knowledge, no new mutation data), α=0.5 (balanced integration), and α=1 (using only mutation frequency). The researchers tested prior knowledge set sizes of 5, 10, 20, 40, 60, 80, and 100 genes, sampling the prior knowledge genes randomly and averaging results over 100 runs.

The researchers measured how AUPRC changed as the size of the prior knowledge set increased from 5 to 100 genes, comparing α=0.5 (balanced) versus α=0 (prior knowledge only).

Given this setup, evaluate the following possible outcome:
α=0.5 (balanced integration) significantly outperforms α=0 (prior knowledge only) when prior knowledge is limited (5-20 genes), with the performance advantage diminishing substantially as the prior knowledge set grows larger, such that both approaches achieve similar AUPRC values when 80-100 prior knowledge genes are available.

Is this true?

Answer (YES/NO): NO